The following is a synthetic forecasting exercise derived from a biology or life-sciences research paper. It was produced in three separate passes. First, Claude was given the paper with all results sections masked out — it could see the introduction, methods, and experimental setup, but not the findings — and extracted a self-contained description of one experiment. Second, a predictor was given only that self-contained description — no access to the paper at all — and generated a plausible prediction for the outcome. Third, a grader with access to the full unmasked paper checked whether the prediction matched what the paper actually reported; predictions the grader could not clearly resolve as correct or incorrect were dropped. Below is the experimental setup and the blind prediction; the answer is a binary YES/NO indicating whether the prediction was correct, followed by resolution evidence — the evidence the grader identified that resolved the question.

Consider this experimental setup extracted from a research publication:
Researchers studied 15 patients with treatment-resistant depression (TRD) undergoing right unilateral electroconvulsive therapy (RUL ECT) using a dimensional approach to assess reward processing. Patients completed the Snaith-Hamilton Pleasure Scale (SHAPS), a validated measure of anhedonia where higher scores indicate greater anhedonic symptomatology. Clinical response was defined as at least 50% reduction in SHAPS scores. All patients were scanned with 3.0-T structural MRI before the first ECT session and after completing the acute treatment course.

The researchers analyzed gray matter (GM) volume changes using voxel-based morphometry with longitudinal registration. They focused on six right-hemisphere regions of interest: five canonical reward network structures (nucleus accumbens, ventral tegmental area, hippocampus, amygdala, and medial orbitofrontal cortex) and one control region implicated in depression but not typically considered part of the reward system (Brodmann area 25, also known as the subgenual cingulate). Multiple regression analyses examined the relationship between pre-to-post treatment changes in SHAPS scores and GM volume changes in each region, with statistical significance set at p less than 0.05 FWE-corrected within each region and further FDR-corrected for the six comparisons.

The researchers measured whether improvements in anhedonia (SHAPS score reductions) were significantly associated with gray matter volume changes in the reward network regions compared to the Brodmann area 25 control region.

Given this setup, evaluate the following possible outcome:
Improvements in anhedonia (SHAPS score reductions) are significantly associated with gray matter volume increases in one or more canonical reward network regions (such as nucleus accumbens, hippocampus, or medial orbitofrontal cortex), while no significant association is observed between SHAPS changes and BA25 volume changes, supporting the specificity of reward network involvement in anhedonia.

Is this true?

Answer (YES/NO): YES